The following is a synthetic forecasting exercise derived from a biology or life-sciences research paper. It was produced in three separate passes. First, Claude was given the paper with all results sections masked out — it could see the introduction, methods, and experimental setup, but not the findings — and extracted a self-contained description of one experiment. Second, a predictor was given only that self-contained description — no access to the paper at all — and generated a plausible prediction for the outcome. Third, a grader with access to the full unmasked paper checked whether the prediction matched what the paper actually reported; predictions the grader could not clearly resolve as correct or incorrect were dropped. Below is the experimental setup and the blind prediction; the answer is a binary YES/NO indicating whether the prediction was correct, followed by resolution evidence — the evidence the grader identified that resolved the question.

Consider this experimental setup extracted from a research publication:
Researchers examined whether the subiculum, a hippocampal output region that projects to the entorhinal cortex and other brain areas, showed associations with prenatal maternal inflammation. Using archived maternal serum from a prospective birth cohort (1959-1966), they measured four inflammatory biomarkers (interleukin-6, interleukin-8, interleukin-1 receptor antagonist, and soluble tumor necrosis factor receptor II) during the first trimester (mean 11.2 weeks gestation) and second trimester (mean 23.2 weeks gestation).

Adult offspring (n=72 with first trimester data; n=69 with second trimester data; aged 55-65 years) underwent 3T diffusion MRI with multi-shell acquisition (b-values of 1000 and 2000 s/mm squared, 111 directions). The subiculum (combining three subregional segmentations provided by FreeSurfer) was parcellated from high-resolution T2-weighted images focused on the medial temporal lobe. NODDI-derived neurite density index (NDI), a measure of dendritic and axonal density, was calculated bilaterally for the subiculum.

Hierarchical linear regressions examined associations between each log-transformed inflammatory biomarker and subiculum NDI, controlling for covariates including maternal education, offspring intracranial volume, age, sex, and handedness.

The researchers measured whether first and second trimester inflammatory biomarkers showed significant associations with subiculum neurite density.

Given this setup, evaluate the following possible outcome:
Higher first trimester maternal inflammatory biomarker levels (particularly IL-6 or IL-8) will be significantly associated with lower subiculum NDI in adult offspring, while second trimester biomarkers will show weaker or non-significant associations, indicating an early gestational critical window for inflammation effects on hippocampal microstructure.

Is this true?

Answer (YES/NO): NO